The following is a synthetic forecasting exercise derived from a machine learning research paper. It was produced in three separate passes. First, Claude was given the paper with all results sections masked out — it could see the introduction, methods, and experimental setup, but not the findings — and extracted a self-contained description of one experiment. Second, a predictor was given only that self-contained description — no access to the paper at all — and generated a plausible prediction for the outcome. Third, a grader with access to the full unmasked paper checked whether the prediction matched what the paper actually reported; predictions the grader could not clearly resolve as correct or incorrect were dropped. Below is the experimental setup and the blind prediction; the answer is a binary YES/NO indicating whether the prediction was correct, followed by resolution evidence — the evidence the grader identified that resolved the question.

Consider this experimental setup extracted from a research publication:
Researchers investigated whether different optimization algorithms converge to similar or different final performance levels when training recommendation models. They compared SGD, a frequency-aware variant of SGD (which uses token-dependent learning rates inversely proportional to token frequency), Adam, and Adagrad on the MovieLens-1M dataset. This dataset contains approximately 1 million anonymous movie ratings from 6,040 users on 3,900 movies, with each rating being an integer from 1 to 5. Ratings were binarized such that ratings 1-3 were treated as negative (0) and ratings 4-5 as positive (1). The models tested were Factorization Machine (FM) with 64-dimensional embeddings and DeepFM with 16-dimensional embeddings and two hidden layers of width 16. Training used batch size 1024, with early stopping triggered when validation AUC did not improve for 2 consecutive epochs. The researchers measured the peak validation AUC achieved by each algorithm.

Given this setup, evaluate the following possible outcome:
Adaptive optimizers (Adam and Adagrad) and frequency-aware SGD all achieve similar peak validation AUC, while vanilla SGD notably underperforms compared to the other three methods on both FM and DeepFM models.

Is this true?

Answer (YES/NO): NO